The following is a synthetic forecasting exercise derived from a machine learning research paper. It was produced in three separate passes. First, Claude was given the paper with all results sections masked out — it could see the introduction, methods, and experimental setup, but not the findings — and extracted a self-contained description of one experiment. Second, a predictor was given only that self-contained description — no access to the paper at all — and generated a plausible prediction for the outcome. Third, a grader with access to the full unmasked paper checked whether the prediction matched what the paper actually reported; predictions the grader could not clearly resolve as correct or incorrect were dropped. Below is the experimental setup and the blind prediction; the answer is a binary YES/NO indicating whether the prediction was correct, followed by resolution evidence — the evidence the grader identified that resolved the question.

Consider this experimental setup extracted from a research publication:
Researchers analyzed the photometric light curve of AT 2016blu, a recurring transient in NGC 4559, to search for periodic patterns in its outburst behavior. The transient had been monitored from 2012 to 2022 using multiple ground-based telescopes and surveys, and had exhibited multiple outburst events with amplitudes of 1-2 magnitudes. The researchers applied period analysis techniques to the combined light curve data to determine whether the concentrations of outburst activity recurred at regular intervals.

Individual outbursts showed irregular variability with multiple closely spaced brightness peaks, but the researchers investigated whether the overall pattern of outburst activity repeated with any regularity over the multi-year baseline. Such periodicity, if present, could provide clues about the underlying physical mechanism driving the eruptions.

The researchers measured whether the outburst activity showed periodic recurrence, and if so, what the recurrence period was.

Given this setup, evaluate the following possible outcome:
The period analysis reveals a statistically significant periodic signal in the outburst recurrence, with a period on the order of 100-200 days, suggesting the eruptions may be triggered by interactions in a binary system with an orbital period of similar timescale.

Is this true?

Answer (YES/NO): YES